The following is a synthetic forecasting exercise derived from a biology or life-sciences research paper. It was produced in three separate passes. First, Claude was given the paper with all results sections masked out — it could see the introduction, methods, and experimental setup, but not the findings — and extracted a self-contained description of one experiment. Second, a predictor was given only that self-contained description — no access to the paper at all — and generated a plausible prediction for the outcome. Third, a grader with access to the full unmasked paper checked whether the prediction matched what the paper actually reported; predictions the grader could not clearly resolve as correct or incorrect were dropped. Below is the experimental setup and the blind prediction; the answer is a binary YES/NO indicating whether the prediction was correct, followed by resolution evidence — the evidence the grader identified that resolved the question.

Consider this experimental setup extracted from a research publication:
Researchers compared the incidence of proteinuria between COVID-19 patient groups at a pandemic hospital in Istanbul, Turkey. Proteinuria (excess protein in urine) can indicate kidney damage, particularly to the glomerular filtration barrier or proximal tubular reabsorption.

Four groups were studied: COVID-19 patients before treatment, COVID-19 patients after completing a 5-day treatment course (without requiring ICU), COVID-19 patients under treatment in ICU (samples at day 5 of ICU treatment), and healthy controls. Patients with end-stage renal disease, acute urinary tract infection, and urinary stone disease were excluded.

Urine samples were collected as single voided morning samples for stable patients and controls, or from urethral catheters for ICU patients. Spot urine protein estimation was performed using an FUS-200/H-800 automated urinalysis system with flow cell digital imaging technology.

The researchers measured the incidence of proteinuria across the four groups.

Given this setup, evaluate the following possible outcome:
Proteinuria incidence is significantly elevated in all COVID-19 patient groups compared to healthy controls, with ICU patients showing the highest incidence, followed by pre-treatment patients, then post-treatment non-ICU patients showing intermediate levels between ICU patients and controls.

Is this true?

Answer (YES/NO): NO